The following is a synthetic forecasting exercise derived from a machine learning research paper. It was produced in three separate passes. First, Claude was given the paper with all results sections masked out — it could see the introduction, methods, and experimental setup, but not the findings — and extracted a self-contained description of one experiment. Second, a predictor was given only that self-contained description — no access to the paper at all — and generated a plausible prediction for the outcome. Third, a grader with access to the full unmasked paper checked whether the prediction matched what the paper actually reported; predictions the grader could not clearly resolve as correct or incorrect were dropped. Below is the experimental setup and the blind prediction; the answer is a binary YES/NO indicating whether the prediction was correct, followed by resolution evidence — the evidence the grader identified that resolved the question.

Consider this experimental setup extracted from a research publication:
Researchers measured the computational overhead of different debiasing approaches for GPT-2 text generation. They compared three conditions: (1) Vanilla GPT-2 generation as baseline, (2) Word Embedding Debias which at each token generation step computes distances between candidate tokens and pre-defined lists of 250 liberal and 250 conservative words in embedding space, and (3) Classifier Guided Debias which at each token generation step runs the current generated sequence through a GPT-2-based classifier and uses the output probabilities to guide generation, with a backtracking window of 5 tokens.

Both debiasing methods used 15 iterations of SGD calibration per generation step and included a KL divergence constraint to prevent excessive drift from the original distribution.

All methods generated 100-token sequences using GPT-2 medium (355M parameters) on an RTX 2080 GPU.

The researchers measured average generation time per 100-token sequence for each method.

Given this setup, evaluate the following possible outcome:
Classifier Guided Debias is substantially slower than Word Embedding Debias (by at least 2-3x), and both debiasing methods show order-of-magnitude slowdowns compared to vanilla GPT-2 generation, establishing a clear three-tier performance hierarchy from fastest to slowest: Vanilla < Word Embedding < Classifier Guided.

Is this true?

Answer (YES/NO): NO